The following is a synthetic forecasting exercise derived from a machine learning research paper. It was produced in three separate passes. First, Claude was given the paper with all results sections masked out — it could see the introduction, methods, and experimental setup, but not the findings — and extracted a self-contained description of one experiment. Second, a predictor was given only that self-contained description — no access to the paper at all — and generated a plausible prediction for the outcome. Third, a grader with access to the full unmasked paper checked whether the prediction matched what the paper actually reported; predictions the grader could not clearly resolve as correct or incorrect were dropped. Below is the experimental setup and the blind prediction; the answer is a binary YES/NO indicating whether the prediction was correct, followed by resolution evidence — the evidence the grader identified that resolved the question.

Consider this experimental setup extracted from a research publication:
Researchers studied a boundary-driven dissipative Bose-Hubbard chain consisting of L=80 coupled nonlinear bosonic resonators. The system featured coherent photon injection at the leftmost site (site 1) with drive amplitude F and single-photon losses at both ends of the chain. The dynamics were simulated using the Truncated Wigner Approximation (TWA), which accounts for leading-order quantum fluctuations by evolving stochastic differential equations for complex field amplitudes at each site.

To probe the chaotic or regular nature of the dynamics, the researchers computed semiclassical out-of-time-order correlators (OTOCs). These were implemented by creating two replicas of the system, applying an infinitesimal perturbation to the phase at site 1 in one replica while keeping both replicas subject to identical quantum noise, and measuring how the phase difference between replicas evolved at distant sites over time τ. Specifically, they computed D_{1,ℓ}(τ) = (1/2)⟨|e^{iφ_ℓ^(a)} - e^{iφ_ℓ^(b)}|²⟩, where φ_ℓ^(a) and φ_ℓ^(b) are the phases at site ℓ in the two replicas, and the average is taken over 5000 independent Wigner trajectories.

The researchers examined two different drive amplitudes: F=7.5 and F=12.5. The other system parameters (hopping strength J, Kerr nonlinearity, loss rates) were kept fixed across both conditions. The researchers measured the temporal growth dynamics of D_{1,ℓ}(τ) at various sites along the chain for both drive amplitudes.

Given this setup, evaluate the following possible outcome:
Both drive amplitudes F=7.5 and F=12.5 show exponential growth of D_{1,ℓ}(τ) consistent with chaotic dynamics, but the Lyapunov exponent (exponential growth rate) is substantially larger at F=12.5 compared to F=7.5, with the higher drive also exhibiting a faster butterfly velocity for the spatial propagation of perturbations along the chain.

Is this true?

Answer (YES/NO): NO